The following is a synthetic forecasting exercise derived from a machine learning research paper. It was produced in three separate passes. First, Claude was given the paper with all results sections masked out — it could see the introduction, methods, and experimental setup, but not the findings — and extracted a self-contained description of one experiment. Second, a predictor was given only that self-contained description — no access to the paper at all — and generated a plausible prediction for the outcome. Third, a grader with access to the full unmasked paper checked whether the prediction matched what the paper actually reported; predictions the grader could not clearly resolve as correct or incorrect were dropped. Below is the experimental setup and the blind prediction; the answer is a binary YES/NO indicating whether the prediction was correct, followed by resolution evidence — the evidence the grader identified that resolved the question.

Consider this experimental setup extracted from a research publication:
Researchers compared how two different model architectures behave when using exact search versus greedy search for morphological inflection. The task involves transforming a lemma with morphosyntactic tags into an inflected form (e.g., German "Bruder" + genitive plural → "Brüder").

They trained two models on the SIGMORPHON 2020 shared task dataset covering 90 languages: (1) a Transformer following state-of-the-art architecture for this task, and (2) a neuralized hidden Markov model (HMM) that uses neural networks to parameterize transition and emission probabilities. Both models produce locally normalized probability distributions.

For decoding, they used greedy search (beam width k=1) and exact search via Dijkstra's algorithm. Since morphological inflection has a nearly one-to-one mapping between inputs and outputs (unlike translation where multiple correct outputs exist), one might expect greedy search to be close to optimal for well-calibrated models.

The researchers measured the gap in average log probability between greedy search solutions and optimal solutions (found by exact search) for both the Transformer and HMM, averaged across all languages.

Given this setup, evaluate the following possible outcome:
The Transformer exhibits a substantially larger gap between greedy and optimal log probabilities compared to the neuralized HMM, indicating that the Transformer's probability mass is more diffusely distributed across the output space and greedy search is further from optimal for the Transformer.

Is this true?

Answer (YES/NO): NO